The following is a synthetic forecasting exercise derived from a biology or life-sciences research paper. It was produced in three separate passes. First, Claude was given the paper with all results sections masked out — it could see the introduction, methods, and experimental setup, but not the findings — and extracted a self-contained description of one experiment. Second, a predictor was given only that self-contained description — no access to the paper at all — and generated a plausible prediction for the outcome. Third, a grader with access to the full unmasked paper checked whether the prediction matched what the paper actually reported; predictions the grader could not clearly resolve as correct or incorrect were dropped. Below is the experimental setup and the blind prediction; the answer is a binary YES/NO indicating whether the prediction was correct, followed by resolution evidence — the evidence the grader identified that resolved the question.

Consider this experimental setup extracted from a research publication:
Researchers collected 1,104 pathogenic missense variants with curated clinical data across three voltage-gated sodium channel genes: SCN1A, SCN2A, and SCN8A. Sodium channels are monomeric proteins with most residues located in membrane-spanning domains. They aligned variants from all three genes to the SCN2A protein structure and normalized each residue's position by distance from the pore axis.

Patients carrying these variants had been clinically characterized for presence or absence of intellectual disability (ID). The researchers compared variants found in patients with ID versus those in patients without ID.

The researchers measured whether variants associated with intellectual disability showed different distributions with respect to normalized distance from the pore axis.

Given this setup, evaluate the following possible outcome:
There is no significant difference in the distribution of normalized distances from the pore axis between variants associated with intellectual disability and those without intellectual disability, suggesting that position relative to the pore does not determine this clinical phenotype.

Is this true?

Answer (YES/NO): NO